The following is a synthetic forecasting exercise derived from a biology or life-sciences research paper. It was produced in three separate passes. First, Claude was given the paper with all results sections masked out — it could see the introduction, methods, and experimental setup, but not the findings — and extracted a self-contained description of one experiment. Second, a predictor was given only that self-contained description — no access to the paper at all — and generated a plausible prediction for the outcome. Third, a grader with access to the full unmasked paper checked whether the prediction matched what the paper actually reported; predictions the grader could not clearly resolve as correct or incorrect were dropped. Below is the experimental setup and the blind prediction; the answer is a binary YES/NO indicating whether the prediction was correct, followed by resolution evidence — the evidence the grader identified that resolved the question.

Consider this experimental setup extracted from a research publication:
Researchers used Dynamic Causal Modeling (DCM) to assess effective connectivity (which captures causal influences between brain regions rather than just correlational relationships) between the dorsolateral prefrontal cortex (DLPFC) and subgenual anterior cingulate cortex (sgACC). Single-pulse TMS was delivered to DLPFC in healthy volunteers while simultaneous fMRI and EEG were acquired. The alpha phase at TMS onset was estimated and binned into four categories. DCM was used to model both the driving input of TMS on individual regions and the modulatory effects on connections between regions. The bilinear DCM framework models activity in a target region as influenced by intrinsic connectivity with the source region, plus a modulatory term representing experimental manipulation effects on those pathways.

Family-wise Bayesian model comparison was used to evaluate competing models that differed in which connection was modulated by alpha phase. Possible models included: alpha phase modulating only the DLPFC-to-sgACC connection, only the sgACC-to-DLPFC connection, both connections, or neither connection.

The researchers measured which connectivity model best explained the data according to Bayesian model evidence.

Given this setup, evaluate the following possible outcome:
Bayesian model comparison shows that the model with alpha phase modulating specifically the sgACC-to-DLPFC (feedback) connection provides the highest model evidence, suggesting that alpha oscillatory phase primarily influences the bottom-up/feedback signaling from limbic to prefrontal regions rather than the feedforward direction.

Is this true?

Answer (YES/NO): NO